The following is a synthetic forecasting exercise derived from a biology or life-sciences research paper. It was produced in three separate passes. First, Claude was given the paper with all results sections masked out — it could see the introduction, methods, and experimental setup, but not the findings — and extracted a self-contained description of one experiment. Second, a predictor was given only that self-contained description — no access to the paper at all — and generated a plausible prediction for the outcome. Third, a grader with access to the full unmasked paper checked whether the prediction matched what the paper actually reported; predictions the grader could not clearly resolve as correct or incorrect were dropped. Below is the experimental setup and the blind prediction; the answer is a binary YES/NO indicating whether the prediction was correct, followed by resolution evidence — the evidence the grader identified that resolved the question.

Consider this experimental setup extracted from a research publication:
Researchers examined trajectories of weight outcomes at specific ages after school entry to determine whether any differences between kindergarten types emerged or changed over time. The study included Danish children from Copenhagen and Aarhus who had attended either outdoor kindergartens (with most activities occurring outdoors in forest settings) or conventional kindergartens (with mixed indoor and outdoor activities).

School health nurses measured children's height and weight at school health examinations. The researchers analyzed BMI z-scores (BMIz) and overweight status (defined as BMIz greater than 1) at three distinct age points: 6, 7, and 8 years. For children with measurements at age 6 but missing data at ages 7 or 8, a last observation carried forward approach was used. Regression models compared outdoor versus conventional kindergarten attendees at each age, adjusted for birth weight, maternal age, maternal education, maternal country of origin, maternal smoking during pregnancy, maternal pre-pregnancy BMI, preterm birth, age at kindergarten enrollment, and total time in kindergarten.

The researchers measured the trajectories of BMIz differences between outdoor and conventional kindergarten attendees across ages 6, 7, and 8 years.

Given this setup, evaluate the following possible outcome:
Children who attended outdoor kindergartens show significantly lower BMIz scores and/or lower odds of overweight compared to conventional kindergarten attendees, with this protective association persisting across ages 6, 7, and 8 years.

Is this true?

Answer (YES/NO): NO